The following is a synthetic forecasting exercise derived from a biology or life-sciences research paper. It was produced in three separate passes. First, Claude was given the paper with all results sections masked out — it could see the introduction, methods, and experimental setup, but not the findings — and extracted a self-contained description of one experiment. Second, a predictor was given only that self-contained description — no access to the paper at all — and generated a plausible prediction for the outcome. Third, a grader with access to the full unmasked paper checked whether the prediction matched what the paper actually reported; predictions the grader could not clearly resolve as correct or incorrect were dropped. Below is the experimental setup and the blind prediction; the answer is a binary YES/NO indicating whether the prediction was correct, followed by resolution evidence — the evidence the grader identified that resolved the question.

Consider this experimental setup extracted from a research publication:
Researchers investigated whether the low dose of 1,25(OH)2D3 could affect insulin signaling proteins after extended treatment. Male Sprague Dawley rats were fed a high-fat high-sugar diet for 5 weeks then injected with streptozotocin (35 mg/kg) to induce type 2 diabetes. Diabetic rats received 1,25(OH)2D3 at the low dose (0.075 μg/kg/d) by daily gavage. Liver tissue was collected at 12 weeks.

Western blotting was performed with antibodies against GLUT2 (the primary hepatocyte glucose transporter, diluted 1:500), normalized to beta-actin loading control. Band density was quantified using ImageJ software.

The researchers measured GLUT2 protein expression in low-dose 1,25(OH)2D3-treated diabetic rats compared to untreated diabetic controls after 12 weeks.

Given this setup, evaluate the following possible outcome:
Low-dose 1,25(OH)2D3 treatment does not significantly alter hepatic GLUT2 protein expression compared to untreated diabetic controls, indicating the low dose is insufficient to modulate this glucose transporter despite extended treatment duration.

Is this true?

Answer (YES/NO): YES